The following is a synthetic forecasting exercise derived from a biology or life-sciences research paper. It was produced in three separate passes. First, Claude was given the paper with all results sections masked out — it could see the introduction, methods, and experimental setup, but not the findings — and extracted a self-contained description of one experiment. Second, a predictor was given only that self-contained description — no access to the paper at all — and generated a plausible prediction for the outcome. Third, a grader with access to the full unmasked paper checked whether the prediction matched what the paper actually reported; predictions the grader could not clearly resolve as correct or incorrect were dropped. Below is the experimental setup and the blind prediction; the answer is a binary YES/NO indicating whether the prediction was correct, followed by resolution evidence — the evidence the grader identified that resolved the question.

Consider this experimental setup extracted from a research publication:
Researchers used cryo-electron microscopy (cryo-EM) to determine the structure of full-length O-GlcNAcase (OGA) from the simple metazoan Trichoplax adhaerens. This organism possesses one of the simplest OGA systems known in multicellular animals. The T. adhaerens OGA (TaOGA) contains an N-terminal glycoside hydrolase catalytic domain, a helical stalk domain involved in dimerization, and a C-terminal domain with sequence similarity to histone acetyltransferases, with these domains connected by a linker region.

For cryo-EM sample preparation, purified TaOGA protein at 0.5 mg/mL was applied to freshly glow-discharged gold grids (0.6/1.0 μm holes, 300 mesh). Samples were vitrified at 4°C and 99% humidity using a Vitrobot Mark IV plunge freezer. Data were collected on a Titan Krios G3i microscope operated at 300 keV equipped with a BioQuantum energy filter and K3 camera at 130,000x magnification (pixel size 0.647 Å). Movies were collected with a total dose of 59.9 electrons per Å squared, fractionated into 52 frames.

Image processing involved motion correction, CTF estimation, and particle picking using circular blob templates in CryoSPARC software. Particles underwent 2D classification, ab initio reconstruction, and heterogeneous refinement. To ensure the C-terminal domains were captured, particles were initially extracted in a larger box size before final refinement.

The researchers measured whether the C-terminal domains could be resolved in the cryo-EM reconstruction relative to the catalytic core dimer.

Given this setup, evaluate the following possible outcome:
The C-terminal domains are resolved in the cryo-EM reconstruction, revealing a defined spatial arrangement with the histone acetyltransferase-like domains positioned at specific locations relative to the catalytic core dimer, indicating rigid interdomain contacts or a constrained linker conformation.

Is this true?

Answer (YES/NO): NO